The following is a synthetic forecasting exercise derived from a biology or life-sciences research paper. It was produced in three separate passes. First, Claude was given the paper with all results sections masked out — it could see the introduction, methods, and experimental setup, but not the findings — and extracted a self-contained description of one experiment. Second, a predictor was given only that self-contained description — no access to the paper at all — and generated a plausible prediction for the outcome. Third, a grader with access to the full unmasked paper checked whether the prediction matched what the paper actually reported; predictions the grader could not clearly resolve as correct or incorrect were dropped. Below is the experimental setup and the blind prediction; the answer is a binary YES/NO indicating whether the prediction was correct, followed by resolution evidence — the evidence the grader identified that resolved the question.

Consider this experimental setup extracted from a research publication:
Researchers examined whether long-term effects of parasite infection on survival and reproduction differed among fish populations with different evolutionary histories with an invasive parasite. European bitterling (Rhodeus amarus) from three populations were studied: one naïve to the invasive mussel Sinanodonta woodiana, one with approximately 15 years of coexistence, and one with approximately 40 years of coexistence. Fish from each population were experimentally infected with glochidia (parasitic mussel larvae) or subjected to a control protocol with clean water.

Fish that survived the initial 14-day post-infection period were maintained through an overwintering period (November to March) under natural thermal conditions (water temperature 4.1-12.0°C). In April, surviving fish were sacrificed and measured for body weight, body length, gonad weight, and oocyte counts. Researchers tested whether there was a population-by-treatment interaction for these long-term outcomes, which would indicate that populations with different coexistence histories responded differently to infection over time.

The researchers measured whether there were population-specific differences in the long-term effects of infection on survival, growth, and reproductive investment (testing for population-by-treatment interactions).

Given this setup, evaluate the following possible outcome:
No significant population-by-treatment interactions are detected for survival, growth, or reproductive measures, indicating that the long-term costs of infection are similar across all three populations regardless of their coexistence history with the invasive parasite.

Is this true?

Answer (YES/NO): NO